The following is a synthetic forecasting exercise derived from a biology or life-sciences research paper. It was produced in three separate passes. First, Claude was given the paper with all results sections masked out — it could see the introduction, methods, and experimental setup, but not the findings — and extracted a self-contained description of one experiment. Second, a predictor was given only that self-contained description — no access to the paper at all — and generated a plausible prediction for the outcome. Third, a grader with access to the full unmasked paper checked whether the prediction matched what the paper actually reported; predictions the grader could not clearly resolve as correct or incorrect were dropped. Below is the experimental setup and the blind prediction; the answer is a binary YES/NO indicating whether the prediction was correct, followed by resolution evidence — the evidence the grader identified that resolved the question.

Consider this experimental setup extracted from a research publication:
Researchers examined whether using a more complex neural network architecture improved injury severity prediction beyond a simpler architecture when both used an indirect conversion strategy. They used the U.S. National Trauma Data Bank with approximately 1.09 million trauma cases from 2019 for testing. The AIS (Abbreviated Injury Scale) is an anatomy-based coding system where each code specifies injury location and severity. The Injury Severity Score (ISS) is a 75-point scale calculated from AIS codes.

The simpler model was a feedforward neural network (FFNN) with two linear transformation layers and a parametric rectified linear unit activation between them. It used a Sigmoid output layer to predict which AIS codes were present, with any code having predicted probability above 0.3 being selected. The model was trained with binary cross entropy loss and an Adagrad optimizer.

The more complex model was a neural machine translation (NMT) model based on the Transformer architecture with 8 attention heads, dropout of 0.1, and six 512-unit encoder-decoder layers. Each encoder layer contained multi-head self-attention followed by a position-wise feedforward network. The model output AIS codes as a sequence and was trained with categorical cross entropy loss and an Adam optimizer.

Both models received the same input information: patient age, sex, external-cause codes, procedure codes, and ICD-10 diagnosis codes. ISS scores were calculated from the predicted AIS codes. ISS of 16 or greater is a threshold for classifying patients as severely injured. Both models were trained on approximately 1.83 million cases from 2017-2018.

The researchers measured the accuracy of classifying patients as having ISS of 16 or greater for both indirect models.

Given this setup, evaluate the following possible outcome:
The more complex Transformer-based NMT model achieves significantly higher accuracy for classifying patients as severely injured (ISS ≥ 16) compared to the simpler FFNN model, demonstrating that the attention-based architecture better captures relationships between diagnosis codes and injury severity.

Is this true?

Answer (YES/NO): NO